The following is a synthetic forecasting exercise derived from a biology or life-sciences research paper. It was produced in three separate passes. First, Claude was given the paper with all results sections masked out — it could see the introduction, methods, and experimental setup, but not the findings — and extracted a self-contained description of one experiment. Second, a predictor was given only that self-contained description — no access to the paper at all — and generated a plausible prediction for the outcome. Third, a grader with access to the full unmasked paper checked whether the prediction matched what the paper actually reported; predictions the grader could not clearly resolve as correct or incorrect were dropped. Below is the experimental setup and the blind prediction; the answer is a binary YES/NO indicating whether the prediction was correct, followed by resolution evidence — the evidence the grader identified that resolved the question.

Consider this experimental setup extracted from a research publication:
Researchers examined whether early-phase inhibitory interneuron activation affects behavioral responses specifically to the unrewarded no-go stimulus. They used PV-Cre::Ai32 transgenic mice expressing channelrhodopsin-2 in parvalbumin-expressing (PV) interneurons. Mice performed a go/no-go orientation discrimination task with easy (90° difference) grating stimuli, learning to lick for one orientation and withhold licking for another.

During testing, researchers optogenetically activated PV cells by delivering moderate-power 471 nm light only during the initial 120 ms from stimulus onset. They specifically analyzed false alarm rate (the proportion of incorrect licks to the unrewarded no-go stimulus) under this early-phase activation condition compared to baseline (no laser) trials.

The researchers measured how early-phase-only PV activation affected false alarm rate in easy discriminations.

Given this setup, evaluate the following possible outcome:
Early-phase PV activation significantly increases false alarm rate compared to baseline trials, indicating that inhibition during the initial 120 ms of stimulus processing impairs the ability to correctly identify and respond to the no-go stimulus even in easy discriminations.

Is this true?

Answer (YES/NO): NO